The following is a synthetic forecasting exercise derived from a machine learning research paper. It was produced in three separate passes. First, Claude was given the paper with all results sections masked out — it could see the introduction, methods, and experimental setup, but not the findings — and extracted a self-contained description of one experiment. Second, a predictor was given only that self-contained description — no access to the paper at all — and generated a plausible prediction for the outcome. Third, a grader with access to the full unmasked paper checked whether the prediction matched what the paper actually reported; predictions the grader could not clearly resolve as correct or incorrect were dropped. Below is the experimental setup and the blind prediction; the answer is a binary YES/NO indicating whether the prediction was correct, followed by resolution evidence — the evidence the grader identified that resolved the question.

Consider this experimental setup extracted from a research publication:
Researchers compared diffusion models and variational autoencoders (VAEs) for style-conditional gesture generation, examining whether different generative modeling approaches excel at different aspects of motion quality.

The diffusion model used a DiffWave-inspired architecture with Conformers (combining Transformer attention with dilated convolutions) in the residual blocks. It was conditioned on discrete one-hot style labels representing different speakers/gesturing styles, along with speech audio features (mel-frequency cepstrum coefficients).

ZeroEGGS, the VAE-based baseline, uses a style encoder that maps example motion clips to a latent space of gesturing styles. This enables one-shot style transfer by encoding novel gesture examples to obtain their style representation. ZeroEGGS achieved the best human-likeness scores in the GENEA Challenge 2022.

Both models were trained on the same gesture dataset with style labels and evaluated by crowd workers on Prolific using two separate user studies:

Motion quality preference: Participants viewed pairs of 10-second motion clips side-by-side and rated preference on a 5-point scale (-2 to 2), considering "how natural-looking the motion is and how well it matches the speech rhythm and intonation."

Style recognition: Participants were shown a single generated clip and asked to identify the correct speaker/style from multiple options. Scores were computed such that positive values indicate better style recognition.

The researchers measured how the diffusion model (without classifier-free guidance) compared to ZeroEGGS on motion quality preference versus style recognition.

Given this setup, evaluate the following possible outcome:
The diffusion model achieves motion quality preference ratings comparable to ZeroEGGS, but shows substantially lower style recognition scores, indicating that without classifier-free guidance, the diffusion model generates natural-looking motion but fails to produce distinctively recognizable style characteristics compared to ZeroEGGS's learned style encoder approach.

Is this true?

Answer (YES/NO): NO